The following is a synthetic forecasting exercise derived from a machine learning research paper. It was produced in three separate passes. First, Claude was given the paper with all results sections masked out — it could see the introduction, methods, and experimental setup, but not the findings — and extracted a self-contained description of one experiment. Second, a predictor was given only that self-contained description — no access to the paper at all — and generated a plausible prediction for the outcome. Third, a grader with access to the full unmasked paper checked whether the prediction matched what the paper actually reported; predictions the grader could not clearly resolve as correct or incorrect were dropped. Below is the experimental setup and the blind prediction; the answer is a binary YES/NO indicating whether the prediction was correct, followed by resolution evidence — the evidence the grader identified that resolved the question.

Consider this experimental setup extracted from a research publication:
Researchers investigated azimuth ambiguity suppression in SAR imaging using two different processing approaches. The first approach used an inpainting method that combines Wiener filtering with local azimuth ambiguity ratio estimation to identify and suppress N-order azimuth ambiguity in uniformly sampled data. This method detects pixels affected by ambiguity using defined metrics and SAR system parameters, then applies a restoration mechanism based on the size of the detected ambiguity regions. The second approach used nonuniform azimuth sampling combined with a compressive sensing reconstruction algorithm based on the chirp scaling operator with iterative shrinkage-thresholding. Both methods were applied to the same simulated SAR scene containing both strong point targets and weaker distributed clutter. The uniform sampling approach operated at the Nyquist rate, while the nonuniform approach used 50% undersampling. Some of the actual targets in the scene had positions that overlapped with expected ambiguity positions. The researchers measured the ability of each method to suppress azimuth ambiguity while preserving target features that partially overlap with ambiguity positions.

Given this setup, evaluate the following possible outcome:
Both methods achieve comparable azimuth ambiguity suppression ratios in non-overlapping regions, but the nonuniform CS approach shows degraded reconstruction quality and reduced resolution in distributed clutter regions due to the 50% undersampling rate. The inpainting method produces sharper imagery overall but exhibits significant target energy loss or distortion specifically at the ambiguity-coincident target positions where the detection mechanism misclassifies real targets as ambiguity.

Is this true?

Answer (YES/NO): NO